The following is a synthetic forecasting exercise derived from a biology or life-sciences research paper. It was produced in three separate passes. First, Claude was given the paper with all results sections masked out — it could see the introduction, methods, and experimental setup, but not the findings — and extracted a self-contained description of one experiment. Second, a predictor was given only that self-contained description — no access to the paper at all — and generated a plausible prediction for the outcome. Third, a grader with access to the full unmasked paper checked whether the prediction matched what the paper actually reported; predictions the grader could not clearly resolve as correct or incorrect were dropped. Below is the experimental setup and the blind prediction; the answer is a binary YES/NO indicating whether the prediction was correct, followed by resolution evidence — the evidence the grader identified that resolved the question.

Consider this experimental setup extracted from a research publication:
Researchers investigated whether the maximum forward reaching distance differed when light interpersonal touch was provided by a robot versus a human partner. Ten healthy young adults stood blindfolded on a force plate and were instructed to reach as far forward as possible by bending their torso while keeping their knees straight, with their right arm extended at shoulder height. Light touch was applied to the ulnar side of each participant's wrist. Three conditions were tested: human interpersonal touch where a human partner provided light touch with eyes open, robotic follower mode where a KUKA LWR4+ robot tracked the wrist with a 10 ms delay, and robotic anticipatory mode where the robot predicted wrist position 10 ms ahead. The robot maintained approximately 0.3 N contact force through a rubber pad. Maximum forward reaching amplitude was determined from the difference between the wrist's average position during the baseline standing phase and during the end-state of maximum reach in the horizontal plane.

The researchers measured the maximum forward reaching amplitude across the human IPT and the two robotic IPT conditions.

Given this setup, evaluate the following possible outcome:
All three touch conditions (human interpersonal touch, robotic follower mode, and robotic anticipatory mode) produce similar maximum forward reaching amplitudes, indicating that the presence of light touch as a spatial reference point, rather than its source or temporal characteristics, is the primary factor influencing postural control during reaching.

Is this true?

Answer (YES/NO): NO